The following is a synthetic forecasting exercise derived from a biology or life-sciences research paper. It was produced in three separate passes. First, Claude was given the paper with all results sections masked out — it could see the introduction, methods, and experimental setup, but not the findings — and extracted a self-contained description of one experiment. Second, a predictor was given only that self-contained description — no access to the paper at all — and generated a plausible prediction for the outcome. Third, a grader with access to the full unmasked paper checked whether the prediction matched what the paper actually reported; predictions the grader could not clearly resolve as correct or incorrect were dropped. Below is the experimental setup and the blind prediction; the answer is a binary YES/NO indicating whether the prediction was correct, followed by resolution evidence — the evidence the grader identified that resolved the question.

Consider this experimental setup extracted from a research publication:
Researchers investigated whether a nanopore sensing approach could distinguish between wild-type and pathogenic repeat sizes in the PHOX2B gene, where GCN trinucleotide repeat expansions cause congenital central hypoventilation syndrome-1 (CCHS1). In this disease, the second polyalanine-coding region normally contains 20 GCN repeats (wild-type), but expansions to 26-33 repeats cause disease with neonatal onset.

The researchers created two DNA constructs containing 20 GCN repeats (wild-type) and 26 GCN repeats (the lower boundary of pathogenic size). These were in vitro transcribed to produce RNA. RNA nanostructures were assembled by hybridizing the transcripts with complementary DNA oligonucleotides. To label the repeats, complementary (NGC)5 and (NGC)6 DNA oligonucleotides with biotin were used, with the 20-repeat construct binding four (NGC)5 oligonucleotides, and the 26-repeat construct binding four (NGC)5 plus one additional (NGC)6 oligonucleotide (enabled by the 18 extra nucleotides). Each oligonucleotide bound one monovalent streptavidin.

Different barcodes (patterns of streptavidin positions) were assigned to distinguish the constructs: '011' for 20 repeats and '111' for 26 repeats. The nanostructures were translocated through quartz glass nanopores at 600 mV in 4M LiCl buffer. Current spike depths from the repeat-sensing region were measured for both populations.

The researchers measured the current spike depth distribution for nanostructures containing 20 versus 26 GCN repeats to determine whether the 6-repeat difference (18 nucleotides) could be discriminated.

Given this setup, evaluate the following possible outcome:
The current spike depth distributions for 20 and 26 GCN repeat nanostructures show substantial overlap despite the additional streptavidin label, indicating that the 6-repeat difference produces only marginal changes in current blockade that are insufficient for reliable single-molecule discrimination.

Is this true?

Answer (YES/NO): NO